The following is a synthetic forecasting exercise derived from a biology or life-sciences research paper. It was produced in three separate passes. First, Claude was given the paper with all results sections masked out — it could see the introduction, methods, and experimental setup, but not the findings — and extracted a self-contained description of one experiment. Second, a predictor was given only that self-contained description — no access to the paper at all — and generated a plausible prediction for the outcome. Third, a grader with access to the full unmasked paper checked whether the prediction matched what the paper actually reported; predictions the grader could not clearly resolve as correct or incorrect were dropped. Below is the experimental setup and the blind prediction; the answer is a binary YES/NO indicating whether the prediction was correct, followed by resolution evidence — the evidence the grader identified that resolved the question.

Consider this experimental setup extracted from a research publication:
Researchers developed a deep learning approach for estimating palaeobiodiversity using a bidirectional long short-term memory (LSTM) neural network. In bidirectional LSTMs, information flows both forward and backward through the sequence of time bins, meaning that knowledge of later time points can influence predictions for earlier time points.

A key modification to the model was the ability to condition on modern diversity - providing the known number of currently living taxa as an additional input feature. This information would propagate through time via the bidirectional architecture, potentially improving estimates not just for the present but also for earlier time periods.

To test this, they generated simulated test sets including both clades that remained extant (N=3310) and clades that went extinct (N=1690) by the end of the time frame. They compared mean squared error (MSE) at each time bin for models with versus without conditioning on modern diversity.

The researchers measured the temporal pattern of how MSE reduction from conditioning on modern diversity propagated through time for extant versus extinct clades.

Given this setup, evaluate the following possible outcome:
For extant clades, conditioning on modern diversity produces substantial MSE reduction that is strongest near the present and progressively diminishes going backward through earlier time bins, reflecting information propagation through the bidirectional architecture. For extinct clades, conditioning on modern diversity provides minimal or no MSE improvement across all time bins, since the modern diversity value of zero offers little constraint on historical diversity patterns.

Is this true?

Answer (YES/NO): NO